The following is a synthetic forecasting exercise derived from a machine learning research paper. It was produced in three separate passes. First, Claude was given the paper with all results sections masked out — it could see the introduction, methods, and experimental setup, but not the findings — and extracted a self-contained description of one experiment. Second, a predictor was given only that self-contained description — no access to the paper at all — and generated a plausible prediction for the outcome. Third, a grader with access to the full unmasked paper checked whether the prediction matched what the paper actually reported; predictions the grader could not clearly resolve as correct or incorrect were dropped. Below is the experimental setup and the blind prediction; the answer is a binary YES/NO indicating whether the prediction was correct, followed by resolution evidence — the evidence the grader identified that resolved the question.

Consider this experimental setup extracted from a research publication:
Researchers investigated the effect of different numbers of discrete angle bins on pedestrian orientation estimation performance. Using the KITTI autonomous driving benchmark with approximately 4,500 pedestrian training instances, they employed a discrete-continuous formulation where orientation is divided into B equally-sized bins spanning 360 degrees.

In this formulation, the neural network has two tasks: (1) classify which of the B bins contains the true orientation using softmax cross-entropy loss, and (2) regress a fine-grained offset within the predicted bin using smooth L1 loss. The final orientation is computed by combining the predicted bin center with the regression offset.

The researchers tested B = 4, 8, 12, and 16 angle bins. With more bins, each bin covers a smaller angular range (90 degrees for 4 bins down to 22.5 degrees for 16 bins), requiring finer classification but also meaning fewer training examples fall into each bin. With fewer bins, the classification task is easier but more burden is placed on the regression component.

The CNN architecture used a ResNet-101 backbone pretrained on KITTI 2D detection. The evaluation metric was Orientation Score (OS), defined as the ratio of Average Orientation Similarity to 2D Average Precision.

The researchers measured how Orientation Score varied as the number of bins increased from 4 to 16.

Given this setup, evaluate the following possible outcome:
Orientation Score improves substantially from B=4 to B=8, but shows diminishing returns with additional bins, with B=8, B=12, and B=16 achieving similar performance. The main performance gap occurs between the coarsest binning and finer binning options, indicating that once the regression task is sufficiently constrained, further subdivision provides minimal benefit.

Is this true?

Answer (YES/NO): NO